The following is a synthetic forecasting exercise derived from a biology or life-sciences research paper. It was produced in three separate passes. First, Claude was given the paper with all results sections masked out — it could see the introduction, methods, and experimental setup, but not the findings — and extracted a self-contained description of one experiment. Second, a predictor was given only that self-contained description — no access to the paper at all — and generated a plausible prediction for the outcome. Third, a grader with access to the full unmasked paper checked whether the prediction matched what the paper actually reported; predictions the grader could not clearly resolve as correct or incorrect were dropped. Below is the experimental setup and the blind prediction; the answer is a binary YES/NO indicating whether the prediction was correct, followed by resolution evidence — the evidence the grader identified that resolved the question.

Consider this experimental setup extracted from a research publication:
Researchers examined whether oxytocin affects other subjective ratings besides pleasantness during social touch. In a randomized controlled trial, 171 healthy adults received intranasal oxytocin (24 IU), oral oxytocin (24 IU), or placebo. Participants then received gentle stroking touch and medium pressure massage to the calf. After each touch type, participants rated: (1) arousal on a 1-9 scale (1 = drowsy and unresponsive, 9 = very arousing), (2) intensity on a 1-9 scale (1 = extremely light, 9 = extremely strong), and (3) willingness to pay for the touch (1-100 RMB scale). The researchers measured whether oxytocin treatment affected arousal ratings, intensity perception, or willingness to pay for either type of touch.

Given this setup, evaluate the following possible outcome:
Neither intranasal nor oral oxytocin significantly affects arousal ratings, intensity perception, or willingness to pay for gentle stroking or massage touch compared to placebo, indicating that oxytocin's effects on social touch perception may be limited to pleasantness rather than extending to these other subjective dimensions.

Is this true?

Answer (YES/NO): YES